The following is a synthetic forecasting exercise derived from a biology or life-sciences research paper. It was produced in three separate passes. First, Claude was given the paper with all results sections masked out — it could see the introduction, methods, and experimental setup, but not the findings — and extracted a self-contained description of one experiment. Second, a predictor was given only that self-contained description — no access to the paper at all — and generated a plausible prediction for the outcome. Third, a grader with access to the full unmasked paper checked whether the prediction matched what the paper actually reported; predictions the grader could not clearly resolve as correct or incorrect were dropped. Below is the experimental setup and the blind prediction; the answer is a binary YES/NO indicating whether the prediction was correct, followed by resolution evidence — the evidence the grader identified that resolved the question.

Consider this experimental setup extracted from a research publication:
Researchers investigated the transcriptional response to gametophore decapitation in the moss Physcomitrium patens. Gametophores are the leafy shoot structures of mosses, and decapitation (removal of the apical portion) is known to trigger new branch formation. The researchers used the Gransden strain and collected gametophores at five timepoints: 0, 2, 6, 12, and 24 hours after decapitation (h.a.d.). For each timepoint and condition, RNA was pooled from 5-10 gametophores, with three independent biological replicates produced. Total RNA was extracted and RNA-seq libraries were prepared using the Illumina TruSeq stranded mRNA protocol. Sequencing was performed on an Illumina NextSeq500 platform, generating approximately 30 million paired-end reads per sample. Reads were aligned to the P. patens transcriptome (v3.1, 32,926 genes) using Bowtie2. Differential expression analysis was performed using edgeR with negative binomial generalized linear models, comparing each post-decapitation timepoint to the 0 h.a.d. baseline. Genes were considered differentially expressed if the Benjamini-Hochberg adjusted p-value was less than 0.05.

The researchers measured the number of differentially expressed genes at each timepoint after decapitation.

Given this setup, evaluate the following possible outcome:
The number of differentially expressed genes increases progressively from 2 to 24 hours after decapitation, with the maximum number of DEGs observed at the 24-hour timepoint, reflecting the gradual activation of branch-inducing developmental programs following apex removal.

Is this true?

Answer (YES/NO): NO